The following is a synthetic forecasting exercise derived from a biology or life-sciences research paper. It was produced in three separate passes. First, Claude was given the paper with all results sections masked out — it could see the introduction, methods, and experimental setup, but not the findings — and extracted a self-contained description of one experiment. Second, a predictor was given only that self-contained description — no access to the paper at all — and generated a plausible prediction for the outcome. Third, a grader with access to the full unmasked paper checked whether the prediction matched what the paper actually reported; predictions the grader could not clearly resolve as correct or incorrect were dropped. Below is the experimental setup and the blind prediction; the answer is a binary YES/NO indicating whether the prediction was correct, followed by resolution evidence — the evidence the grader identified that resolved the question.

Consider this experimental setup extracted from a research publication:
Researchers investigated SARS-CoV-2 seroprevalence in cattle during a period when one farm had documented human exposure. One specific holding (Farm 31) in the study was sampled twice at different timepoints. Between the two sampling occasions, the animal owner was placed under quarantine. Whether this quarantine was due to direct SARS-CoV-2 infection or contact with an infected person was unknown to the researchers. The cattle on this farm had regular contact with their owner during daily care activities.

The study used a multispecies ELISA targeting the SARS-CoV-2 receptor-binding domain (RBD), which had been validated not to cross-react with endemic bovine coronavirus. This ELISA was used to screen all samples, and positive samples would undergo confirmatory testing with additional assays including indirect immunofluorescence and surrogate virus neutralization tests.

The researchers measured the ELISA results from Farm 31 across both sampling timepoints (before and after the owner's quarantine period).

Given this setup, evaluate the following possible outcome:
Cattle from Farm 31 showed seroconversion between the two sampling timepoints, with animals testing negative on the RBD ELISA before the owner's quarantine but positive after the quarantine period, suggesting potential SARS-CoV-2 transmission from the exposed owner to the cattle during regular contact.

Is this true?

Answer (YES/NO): YES